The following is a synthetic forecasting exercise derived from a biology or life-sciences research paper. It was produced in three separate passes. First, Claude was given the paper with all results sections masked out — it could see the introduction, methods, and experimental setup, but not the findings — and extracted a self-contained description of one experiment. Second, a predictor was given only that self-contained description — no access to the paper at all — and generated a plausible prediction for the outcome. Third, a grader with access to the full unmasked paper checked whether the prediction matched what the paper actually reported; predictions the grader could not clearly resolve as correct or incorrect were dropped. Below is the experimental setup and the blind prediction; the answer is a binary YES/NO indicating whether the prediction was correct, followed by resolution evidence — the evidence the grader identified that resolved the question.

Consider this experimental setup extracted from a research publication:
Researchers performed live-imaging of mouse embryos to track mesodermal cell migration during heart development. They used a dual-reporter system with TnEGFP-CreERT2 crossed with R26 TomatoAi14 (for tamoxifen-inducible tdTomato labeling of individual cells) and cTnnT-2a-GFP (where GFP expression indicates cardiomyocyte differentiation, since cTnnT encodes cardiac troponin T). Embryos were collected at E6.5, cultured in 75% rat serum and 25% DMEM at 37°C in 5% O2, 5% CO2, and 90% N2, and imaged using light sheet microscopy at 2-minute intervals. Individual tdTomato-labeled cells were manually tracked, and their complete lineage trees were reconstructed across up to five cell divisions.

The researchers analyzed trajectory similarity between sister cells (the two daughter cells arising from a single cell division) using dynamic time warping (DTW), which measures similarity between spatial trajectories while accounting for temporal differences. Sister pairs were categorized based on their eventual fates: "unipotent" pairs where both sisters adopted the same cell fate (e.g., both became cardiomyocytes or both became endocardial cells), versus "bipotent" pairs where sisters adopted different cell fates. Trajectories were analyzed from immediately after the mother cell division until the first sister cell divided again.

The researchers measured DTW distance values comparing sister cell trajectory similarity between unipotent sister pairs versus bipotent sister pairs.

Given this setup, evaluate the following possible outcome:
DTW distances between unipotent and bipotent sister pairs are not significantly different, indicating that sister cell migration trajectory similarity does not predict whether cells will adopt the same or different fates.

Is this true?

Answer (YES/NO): NO